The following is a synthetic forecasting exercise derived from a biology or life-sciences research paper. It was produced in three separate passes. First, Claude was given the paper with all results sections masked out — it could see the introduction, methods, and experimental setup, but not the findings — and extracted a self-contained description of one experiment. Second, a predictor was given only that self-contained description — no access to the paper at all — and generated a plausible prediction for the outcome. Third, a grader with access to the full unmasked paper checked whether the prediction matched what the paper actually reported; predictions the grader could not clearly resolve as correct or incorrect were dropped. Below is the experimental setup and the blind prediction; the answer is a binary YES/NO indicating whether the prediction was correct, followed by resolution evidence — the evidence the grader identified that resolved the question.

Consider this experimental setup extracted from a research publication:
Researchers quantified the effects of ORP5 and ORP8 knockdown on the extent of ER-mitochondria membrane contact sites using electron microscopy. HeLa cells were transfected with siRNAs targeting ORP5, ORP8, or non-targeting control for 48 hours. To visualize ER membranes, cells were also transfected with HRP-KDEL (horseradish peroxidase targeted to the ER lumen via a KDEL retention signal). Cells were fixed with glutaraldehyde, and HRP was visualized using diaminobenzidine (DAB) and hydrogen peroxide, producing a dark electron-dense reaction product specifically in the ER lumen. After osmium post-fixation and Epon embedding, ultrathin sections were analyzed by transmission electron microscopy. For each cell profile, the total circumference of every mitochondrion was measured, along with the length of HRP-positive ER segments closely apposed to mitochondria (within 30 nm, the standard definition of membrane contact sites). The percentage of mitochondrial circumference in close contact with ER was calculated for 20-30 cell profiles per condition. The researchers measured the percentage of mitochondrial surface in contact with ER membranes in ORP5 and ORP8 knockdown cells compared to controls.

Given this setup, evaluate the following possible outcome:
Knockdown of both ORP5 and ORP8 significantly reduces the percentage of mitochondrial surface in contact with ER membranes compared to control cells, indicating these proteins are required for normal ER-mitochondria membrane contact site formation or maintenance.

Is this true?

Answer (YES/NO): NO